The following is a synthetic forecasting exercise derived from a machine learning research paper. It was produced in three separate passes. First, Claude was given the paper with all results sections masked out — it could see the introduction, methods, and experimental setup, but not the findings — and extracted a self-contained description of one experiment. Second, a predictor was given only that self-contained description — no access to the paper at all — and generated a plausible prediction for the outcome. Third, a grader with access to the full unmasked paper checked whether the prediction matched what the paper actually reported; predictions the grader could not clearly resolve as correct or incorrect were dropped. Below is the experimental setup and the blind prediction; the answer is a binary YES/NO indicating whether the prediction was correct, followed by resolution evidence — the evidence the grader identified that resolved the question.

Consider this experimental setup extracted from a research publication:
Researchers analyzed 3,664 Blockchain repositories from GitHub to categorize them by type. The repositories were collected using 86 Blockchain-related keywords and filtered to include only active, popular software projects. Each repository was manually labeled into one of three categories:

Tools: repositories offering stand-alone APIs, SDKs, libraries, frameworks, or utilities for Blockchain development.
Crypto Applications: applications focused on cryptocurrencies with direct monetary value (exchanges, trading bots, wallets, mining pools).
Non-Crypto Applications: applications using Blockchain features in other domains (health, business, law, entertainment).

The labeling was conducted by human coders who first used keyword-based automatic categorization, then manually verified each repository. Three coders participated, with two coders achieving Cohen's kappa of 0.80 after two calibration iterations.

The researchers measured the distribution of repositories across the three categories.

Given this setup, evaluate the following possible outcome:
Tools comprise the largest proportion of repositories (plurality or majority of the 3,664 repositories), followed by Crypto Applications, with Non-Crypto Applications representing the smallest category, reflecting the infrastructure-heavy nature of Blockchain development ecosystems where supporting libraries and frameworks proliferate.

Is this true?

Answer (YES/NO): NO